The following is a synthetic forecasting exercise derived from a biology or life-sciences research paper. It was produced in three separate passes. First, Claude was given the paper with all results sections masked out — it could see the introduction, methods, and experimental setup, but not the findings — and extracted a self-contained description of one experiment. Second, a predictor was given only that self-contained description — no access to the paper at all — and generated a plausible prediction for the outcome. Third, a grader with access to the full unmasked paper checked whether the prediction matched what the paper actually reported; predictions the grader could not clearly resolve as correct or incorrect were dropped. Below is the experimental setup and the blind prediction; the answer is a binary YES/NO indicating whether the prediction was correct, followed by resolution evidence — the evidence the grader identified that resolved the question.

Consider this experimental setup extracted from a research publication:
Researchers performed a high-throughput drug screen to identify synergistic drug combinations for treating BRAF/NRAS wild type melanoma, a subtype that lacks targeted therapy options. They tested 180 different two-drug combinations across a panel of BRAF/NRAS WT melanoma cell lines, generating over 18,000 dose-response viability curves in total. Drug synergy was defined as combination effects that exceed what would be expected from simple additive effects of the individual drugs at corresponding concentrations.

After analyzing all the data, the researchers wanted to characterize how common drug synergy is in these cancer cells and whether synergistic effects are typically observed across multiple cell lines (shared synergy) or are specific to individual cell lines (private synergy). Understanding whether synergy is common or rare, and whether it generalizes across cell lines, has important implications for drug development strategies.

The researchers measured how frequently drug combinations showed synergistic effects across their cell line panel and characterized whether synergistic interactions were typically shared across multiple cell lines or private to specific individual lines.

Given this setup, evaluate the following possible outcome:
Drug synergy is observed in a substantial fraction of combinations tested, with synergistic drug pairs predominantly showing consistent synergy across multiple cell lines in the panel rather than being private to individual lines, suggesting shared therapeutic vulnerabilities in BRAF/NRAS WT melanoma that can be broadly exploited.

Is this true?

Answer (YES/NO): NO